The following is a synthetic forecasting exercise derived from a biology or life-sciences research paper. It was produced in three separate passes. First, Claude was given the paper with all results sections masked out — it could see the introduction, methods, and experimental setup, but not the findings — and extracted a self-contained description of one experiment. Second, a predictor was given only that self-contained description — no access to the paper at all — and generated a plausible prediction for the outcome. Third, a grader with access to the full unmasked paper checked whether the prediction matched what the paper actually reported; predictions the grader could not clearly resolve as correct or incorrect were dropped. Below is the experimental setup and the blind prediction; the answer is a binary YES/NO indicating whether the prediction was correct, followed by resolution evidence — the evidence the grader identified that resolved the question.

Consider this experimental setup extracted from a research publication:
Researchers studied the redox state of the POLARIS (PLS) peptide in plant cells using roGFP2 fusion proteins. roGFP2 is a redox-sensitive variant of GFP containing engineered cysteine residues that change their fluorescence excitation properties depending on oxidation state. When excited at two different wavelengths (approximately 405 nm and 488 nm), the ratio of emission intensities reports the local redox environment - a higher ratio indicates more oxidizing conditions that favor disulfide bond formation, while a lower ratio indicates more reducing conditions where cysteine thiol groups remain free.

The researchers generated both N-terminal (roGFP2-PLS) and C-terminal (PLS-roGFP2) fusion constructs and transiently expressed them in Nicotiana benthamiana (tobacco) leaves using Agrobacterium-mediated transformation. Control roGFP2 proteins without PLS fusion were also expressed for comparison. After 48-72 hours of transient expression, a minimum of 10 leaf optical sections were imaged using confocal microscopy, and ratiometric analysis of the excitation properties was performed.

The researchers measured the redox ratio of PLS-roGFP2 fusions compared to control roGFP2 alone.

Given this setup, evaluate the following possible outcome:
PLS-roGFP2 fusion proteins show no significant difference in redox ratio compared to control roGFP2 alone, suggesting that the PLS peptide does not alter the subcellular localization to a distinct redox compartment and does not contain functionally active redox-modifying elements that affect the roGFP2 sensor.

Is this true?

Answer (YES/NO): NO